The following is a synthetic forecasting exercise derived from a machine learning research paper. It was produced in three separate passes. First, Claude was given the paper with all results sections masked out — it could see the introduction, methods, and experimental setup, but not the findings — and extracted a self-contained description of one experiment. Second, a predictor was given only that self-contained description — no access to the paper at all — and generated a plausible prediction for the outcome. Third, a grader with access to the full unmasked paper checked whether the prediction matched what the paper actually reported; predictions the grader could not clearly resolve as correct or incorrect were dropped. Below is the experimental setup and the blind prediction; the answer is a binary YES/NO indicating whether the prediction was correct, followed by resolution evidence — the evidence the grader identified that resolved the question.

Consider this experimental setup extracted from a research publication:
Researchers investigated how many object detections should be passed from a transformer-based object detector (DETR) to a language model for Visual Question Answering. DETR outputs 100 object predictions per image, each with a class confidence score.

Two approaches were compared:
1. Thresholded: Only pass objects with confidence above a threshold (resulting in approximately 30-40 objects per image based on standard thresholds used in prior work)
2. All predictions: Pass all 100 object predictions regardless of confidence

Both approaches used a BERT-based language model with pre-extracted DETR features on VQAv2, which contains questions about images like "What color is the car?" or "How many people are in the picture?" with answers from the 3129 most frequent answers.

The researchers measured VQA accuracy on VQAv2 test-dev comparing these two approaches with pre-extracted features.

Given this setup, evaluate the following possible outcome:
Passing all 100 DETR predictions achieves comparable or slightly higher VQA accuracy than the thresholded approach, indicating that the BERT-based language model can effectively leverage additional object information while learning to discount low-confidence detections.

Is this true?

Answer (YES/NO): NO